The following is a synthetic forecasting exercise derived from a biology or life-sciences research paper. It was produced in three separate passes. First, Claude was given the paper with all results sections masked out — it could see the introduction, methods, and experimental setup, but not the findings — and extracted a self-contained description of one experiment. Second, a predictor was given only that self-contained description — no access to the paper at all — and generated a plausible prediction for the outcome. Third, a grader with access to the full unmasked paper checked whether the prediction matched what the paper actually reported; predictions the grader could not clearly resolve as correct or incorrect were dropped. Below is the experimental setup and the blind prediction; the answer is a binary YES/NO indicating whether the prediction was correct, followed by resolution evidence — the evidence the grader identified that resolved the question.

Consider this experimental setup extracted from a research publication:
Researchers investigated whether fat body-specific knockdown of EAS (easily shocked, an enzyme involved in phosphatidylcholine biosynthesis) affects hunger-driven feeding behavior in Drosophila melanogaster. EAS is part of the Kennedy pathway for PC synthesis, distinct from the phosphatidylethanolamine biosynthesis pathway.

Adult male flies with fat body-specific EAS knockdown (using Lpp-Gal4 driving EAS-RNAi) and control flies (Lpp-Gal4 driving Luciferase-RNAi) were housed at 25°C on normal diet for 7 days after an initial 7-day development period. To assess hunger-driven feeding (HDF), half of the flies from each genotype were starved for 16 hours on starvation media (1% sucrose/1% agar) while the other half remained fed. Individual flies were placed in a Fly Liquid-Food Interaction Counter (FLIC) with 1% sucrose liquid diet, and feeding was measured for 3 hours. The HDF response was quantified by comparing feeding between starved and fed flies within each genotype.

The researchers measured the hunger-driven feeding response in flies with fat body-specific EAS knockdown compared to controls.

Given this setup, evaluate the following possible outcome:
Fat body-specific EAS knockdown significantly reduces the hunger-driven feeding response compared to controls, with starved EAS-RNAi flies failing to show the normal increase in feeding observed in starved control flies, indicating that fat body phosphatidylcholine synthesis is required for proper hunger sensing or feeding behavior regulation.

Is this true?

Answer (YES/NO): NO